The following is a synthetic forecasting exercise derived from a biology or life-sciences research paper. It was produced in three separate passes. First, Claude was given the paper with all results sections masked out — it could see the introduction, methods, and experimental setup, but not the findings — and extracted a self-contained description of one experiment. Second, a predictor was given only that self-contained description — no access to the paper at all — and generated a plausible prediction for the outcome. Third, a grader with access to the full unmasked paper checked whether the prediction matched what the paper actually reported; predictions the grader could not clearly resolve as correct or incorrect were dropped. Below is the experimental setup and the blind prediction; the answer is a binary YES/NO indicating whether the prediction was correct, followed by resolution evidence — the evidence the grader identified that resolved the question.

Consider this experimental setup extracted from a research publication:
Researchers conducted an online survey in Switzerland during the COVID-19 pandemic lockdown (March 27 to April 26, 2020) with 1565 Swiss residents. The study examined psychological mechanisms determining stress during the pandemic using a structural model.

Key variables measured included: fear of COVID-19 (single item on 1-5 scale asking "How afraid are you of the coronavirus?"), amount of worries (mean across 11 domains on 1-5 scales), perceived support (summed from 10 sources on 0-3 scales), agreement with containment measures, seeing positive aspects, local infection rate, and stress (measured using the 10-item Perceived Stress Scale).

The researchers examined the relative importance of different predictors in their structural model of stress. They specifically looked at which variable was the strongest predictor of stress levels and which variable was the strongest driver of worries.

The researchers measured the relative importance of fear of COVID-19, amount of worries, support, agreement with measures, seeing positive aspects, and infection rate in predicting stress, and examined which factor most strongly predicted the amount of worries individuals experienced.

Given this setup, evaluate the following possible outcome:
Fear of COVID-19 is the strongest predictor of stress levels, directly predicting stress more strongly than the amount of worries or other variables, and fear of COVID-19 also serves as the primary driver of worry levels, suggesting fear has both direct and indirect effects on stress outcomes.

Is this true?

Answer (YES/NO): NO